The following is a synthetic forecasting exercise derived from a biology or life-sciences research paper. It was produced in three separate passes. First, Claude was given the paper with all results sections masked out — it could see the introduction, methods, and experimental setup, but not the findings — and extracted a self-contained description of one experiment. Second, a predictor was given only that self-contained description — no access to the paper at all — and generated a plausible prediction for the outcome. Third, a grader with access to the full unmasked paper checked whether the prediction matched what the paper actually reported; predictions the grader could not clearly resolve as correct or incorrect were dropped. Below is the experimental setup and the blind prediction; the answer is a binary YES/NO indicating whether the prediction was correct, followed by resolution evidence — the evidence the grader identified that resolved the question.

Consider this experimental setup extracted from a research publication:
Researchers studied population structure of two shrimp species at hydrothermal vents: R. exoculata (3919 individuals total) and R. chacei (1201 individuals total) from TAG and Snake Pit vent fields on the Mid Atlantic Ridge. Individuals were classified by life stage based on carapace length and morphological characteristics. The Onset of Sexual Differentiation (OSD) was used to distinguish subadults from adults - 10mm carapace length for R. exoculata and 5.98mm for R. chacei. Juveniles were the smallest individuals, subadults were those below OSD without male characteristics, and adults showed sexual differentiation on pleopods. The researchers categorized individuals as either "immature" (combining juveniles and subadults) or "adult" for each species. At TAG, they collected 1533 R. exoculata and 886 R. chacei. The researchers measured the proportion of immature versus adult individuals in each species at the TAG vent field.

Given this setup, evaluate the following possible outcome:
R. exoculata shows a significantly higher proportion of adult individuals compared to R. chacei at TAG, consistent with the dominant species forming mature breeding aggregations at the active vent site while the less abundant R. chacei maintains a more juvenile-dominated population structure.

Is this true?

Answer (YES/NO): YES